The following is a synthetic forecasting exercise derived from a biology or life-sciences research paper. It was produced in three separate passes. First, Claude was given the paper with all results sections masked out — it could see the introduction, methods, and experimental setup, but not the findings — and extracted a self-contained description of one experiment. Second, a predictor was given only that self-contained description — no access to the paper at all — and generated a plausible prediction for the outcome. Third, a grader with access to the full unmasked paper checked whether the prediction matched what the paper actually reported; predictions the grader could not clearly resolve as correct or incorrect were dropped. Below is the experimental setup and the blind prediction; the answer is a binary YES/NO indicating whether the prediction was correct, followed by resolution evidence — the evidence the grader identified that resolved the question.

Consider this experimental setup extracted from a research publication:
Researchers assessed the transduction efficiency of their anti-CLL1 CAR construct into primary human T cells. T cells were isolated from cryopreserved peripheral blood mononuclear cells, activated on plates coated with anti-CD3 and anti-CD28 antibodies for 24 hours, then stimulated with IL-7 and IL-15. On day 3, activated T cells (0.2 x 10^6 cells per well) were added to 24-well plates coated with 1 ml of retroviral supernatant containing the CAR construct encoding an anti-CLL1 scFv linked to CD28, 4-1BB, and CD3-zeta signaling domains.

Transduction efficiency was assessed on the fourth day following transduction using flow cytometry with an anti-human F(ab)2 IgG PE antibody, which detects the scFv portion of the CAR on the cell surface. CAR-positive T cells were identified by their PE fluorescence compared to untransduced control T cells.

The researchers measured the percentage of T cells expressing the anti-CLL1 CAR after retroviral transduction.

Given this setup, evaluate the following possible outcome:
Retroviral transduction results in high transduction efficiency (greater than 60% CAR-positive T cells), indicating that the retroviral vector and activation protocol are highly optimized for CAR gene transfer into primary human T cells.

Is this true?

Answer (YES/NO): NO